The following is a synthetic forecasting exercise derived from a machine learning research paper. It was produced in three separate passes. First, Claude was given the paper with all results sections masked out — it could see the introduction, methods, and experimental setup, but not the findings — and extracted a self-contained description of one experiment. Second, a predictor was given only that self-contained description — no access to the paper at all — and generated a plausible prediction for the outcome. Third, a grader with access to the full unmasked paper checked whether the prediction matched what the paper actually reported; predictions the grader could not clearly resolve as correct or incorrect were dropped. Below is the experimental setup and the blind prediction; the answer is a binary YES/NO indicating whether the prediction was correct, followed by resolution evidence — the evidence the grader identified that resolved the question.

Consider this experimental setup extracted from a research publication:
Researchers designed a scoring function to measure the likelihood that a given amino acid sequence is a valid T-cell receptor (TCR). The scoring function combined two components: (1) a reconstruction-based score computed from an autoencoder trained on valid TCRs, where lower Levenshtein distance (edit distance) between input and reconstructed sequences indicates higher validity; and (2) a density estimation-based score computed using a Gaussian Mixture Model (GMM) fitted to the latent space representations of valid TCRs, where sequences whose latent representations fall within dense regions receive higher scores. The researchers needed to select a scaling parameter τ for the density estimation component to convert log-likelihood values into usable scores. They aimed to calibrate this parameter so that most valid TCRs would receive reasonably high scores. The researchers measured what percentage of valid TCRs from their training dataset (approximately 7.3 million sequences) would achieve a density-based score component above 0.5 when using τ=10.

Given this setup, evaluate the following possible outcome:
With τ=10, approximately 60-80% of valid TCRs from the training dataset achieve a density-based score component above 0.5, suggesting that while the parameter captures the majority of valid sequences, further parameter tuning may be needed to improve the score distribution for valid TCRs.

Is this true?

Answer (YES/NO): NO